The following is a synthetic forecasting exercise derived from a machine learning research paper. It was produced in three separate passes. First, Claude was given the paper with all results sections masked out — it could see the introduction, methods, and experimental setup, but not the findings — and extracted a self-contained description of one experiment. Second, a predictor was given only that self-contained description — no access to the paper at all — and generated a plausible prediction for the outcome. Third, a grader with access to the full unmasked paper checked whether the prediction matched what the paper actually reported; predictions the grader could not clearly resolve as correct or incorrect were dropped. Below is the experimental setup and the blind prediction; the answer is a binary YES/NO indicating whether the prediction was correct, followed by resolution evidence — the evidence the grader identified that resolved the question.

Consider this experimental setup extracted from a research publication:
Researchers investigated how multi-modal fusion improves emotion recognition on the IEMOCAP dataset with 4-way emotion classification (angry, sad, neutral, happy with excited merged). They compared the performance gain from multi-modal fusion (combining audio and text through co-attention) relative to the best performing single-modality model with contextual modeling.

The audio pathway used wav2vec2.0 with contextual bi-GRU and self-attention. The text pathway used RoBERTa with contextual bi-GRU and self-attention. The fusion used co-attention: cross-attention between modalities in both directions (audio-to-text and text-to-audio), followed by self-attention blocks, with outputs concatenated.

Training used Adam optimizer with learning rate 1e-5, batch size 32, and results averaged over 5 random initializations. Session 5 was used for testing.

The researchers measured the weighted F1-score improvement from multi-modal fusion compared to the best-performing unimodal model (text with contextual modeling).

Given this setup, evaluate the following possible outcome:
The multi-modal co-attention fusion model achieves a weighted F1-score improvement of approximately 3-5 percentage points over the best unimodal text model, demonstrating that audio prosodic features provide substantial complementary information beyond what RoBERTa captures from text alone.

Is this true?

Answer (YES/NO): YES